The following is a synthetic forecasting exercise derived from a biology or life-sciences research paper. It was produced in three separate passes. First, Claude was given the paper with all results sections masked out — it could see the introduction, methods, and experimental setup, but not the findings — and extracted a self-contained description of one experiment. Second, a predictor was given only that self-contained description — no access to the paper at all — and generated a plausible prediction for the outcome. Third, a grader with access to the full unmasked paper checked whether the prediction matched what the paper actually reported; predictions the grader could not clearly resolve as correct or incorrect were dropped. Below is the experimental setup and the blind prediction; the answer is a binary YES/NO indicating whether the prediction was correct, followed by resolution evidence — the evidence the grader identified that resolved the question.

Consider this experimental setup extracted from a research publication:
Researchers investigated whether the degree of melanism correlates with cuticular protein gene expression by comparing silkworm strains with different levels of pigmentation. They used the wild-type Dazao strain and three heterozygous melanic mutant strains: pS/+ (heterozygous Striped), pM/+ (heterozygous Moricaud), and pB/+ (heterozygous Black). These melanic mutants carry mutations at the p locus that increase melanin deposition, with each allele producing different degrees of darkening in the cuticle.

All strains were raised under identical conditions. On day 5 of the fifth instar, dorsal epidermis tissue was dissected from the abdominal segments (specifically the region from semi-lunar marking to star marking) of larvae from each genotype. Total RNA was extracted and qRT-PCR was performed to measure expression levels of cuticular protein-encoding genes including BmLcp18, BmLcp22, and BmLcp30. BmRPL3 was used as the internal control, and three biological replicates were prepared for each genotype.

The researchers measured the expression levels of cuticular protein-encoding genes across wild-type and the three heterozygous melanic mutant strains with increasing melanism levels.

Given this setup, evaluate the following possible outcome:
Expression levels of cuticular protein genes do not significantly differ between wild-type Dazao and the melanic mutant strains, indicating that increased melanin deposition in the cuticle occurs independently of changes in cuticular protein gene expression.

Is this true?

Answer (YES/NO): NO